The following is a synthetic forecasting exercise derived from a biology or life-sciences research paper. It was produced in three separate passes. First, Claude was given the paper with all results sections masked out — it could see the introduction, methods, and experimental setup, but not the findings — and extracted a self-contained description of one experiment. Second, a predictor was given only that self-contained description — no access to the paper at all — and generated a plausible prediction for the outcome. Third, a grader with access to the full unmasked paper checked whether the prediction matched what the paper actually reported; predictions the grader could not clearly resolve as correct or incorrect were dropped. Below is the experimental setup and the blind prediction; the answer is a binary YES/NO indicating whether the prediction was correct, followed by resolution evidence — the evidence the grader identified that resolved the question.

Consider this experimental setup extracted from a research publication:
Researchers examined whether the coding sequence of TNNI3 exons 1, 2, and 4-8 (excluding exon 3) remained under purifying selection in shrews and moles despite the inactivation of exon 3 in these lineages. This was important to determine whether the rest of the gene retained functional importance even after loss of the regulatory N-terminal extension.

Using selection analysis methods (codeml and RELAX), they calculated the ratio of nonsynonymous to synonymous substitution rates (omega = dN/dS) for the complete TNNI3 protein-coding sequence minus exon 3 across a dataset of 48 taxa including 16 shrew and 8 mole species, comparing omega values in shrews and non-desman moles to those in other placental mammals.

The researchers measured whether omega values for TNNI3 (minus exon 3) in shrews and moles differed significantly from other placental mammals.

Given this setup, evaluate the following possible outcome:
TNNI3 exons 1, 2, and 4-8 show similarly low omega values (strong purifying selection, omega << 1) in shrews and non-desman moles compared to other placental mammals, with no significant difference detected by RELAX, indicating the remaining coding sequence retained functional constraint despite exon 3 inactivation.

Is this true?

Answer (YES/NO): YES